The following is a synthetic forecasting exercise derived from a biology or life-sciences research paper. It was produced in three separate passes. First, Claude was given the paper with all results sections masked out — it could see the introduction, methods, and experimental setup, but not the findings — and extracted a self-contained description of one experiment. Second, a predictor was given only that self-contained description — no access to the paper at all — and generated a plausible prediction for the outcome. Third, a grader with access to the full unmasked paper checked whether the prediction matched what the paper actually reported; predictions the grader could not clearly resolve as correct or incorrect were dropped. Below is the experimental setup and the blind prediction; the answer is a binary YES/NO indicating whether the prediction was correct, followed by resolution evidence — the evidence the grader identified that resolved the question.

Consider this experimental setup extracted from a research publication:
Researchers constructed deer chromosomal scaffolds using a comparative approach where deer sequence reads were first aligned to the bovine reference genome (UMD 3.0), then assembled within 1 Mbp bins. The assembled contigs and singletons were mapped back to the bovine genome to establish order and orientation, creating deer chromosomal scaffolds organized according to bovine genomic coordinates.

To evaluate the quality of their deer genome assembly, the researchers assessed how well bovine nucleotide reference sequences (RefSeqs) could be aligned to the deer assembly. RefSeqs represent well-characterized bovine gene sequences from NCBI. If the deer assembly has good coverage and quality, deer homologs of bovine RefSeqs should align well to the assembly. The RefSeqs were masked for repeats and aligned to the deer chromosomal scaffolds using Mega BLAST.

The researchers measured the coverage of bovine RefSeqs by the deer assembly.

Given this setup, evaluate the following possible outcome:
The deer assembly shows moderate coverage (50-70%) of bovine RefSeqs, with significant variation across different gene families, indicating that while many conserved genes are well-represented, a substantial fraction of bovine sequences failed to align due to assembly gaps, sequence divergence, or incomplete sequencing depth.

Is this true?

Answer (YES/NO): NO